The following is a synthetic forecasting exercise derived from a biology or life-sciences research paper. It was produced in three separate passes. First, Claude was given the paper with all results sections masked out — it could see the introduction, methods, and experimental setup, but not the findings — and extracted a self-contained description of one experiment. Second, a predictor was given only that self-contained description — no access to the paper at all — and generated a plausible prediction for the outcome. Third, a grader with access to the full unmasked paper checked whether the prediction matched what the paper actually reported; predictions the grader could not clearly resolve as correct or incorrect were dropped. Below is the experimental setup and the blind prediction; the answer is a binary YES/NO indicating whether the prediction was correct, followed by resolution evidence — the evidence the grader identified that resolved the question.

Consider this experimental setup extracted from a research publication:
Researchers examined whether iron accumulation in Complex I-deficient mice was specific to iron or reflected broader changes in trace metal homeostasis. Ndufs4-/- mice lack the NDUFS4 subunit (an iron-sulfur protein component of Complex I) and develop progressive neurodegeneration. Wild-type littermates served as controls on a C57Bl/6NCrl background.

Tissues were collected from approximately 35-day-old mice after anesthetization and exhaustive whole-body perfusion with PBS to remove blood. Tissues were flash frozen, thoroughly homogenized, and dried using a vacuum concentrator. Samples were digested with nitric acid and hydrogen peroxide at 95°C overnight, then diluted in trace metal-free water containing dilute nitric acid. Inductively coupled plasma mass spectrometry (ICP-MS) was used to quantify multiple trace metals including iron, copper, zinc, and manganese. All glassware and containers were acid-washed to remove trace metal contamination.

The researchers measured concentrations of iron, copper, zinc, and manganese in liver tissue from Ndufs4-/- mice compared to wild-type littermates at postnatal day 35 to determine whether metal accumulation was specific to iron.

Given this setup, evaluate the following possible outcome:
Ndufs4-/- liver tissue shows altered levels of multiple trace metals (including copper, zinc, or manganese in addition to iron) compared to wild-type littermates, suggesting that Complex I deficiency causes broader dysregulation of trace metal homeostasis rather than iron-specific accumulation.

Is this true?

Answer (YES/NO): YES